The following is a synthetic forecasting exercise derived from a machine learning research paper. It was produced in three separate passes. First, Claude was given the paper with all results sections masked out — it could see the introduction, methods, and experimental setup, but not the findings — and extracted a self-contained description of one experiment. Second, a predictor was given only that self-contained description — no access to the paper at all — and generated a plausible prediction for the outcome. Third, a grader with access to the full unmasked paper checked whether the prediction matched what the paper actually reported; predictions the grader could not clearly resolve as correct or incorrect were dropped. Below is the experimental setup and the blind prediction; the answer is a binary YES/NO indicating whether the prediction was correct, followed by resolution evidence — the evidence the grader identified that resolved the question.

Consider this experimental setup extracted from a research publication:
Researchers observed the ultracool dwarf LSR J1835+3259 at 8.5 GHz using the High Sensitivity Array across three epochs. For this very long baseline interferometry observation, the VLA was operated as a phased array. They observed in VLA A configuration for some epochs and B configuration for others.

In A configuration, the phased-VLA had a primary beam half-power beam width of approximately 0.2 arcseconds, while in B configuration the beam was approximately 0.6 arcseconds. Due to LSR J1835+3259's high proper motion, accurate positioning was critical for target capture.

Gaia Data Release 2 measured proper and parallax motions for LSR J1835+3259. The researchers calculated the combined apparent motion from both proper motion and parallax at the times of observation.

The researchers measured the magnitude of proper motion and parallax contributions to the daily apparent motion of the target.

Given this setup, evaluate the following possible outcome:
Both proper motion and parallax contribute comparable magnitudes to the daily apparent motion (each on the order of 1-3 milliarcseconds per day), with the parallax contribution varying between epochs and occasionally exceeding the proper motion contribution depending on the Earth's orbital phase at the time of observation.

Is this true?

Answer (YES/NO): NO